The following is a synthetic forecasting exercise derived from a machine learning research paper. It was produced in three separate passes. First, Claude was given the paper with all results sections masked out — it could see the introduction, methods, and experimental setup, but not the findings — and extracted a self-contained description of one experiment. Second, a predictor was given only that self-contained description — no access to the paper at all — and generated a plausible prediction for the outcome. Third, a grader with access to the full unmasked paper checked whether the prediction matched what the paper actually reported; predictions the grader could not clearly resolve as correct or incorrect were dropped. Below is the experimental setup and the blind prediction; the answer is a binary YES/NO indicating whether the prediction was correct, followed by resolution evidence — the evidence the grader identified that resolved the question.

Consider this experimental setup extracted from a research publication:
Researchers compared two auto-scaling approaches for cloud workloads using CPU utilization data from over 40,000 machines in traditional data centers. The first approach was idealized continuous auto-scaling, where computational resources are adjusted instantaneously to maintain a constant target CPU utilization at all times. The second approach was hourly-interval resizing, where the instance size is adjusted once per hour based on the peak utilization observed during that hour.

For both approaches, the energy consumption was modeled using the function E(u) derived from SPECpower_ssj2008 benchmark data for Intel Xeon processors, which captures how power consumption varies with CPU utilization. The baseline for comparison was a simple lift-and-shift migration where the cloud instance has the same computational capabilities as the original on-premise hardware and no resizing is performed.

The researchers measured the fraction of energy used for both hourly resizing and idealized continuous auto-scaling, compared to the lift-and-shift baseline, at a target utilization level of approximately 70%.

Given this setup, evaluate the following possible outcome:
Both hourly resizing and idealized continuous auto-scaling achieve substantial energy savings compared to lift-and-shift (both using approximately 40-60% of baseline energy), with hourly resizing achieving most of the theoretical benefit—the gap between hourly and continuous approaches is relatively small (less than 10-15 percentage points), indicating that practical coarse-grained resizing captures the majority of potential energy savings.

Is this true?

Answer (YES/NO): NO